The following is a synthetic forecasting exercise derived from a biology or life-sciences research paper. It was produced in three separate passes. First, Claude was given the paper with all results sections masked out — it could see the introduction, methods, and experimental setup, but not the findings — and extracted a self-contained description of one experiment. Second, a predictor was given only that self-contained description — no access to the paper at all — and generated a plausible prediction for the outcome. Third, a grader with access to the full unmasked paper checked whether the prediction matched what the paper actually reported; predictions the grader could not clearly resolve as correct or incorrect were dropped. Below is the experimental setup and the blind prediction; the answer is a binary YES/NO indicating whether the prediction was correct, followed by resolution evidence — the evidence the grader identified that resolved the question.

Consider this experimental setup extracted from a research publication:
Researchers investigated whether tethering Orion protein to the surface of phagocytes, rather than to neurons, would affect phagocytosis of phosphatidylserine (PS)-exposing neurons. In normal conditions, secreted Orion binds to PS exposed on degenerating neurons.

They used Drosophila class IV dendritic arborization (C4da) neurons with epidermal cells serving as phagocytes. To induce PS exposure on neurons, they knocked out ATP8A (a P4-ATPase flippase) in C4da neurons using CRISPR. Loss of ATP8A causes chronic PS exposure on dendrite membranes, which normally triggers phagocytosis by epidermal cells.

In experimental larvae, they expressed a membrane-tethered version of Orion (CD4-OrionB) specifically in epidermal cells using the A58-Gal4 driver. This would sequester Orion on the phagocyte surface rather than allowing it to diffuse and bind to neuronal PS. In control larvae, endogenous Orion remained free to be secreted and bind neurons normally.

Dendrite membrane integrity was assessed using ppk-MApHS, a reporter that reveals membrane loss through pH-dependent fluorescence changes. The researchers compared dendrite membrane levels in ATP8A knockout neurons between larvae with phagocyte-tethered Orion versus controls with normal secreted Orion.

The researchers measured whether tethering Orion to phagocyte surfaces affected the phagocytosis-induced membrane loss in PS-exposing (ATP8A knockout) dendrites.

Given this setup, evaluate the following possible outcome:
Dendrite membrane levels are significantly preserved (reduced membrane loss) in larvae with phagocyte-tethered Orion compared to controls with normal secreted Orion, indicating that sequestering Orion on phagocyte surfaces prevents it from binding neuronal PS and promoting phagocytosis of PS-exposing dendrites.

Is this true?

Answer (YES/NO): YES